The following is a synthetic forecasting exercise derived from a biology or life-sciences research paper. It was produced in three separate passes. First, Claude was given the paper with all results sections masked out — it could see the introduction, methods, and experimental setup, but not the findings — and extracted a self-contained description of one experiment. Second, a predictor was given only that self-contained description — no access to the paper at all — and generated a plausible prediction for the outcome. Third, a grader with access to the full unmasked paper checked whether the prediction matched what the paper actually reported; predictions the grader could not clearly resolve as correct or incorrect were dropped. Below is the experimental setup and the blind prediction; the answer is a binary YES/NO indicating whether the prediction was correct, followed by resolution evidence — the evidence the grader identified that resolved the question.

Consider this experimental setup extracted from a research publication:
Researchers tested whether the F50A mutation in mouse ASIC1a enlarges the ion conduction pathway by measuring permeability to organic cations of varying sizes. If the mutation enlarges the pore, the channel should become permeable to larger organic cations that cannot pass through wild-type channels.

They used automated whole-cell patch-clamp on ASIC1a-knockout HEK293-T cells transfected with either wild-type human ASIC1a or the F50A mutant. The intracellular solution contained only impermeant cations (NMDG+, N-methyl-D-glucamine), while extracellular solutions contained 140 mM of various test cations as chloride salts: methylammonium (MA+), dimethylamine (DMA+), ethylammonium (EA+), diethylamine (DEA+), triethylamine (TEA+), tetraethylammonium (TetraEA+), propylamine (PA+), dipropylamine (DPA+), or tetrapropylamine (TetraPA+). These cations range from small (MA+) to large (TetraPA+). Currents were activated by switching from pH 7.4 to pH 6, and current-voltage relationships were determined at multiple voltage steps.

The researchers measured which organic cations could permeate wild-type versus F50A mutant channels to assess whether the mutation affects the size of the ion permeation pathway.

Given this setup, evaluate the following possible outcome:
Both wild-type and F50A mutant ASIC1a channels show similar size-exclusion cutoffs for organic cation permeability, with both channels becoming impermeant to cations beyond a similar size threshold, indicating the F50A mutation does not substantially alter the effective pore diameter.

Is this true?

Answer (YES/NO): NO